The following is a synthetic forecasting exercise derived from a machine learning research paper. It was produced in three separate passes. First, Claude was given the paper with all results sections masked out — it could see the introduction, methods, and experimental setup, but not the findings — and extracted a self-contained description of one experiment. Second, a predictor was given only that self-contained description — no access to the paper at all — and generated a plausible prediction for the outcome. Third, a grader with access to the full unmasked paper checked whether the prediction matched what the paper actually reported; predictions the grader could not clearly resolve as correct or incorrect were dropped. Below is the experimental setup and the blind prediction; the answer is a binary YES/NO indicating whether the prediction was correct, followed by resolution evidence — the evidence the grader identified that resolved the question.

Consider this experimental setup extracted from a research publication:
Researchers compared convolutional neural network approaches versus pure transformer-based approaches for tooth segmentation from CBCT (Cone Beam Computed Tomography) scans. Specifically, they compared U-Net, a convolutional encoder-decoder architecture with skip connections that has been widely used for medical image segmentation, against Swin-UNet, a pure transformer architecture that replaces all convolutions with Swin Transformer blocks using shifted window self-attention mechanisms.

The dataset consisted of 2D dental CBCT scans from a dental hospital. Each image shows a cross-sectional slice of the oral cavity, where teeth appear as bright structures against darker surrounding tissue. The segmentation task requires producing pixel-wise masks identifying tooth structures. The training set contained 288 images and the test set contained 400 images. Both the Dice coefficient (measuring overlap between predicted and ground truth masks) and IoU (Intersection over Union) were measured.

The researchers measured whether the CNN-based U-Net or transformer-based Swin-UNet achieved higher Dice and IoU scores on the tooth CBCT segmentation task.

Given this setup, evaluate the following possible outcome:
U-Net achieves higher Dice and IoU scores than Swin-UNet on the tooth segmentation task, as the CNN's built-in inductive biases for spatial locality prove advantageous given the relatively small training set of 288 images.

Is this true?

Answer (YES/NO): YES